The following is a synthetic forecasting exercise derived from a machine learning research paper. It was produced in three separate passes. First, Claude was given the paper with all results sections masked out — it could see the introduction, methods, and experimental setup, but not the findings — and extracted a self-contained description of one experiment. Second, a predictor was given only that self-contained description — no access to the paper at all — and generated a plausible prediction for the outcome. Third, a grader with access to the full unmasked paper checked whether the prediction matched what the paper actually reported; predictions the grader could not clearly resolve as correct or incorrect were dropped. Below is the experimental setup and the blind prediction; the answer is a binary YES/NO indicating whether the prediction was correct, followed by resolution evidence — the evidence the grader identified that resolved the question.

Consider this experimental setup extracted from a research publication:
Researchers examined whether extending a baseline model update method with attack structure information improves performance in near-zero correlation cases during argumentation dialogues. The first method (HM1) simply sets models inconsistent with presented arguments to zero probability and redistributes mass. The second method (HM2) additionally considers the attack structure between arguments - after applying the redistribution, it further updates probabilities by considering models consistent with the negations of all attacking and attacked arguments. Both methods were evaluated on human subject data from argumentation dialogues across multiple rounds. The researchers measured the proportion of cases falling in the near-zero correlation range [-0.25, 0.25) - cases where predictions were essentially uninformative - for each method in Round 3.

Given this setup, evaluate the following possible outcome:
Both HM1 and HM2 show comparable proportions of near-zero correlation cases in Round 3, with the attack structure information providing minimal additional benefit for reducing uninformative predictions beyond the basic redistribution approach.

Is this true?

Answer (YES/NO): NO